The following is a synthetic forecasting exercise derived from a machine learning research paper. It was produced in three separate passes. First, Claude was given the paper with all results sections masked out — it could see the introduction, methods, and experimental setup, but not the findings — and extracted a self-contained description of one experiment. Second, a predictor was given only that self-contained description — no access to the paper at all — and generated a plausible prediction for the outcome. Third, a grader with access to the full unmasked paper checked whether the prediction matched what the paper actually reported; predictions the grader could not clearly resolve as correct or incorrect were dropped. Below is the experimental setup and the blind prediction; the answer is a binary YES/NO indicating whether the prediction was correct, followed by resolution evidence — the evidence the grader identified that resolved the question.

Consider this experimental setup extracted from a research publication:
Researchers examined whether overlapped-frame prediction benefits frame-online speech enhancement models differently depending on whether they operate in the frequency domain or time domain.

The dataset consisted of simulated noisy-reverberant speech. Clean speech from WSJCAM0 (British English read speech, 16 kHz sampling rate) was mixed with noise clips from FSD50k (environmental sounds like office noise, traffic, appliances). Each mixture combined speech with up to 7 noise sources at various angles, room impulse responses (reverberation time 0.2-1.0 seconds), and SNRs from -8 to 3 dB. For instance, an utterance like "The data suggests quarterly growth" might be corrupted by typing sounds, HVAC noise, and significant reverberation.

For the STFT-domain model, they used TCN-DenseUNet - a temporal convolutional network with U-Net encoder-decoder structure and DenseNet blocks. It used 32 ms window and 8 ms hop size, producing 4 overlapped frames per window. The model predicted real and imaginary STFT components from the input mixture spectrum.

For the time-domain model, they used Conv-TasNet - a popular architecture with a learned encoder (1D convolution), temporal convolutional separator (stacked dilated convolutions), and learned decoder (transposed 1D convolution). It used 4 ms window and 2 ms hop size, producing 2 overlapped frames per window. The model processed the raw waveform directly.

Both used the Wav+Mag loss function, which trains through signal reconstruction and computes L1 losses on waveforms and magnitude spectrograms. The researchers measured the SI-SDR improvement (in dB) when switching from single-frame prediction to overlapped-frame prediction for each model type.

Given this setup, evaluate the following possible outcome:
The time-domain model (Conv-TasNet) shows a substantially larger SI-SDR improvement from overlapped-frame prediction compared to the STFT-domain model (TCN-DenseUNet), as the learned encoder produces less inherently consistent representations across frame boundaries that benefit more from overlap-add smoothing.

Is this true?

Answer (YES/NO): NO